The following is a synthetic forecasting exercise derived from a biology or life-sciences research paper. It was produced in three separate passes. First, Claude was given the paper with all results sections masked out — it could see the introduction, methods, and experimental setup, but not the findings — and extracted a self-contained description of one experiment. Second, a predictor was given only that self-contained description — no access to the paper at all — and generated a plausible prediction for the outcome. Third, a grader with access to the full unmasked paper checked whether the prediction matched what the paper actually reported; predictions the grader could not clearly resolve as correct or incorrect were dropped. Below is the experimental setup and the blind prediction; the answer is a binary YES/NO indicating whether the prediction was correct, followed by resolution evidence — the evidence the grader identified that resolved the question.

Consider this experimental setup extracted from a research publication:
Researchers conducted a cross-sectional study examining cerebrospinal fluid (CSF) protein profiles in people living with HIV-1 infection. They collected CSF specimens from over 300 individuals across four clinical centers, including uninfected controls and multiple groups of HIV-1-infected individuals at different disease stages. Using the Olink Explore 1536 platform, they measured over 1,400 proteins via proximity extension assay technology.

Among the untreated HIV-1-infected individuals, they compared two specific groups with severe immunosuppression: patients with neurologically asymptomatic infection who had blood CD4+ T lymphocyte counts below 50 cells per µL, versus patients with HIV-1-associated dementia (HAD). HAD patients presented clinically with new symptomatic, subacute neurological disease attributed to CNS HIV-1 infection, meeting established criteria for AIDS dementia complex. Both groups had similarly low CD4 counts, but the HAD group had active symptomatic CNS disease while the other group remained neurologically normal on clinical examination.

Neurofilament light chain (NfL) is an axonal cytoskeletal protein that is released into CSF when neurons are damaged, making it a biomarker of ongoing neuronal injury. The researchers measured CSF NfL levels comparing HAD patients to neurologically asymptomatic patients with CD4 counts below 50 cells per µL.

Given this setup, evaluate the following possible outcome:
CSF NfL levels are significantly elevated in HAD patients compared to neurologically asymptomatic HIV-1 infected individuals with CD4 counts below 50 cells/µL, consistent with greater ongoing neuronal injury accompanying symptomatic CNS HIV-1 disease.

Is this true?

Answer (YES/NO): YES